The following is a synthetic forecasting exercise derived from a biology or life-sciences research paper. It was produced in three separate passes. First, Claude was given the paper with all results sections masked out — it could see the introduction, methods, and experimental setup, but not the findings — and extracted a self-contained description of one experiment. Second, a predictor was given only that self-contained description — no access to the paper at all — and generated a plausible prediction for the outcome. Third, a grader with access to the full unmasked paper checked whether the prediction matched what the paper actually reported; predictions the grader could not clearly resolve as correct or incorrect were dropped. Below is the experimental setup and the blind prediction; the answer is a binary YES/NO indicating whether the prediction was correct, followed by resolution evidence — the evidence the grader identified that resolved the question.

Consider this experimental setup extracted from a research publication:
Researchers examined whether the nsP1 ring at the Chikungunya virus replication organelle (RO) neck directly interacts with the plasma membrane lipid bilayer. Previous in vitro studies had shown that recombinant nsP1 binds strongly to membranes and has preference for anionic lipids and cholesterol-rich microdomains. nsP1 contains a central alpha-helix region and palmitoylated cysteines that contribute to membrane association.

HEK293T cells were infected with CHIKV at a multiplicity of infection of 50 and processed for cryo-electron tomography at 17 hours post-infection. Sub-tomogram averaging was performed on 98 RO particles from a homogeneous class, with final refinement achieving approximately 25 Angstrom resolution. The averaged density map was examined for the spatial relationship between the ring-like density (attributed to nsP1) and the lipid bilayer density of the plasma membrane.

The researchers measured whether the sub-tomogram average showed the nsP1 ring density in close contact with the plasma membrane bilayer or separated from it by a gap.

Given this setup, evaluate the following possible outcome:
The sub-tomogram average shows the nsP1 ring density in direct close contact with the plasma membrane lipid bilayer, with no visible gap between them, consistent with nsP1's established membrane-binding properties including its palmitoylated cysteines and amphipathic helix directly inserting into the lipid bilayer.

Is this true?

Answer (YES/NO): YES